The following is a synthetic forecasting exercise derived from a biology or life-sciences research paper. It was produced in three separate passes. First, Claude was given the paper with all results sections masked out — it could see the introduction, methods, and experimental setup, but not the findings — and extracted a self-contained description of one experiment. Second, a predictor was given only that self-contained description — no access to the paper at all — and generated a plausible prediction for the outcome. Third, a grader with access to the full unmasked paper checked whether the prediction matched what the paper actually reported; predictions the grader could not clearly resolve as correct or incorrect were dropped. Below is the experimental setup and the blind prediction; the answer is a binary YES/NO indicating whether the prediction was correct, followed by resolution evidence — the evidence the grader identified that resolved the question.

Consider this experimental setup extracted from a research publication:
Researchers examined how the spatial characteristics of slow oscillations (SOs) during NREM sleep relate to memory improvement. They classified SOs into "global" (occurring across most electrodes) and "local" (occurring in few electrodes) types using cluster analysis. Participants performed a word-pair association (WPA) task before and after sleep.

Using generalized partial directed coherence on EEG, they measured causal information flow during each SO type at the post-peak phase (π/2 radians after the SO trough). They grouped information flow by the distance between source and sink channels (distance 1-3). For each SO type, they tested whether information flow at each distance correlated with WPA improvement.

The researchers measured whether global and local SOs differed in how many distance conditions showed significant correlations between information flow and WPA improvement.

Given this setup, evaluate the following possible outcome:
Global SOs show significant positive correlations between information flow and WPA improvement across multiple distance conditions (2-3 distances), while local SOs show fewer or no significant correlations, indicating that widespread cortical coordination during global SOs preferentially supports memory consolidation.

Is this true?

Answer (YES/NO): YES